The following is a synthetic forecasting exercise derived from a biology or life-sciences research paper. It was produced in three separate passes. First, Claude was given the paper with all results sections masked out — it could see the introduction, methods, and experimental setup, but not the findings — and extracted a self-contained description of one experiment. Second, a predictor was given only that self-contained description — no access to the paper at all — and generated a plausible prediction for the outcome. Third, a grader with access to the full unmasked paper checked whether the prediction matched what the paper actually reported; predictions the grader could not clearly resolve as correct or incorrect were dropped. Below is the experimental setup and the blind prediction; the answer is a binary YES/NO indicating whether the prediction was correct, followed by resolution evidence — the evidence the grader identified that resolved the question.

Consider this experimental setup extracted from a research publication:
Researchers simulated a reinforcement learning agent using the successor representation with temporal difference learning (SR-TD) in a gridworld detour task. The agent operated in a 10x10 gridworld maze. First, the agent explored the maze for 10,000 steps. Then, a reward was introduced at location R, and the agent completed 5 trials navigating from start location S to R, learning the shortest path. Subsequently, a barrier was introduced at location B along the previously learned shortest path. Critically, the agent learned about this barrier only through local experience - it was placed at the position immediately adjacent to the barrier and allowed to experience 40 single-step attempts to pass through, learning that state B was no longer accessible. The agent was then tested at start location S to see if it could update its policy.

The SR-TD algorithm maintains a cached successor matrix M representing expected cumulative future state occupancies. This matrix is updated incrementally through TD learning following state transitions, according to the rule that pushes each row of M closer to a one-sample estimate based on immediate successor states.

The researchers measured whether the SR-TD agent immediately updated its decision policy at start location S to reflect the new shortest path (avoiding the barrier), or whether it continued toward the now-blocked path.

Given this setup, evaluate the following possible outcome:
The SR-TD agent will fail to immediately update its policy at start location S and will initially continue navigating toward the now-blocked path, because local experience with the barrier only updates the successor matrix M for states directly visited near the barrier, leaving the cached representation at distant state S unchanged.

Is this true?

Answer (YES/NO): YES